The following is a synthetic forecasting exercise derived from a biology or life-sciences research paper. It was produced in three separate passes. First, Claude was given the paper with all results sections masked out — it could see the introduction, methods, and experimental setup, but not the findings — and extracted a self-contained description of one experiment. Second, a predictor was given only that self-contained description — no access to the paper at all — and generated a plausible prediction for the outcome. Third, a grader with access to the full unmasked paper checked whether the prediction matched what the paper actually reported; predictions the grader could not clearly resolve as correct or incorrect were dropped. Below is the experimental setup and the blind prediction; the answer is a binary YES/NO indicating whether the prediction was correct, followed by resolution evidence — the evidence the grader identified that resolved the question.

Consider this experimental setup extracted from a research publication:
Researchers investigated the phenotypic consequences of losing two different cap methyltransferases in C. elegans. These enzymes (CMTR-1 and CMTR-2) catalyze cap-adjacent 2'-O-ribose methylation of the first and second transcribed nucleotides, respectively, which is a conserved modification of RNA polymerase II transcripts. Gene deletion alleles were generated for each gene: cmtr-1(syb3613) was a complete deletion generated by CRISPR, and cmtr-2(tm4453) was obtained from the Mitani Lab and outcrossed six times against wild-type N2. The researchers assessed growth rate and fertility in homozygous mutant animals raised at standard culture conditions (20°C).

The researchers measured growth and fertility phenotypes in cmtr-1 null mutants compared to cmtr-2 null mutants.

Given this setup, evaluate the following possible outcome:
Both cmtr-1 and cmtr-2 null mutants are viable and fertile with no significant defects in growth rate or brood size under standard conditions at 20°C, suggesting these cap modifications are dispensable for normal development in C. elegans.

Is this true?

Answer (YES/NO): NO